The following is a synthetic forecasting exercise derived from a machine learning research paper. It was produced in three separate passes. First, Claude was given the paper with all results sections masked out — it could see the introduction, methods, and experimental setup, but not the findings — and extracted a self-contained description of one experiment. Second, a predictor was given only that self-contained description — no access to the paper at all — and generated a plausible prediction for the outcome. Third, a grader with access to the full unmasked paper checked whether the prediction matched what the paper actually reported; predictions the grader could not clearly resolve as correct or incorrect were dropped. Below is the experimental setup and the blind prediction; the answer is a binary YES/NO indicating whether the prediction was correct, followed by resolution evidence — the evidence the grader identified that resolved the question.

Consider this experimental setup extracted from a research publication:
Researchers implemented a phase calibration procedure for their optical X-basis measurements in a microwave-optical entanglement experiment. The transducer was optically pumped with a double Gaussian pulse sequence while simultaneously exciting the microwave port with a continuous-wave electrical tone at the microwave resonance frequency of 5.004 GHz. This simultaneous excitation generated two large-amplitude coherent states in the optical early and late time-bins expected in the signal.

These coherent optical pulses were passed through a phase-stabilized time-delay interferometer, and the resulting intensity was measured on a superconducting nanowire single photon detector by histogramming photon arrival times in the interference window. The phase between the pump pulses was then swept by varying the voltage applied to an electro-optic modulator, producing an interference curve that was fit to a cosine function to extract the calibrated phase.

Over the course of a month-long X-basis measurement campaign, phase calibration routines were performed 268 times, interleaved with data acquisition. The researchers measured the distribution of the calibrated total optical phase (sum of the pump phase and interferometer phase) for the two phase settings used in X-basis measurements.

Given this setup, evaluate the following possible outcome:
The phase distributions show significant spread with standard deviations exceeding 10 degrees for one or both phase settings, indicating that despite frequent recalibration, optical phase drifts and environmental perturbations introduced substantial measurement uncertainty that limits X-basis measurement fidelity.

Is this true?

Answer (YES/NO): NO